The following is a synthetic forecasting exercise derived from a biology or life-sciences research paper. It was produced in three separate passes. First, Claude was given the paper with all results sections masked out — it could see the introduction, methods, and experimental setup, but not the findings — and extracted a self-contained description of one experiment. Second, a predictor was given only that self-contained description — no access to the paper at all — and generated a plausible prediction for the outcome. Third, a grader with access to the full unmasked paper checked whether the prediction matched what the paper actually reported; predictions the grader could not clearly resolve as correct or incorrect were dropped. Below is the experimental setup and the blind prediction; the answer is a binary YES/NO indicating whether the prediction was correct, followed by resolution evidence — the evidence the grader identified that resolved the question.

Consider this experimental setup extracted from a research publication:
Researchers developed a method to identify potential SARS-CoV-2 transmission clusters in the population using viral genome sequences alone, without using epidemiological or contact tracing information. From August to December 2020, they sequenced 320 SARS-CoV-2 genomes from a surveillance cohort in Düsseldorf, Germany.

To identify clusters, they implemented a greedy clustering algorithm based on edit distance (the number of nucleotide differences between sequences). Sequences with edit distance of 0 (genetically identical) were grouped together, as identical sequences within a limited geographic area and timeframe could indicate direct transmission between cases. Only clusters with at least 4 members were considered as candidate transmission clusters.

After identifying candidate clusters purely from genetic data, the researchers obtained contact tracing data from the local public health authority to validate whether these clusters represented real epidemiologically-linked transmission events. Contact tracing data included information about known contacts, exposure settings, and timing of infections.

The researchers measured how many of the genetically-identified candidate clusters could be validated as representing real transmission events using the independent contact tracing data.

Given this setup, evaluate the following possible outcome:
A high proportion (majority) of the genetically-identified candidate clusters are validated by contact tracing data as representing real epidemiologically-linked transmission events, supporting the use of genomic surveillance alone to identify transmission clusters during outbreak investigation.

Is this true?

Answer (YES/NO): YES